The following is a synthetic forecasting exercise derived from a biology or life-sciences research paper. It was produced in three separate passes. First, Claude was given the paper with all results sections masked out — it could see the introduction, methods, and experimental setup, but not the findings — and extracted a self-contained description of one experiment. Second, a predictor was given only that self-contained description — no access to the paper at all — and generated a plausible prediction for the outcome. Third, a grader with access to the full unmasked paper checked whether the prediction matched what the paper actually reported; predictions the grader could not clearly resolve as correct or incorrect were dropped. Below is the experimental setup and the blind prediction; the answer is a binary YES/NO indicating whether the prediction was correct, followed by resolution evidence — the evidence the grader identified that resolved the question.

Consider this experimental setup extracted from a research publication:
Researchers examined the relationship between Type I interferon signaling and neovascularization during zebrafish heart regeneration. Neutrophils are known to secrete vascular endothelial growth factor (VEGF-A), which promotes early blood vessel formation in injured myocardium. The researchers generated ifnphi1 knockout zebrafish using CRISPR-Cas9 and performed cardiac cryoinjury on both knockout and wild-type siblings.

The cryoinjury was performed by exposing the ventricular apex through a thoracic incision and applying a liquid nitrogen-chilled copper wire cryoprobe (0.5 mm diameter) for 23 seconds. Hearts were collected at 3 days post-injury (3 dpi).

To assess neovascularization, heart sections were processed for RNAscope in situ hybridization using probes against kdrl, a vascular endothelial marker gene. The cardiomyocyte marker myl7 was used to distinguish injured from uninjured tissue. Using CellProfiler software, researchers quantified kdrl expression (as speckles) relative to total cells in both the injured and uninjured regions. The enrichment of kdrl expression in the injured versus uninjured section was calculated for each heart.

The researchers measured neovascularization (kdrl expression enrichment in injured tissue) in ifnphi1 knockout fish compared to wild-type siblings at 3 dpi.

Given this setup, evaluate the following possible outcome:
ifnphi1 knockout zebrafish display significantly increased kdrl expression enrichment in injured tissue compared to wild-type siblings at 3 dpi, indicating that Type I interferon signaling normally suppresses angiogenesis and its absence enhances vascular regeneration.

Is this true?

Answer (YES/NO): NO